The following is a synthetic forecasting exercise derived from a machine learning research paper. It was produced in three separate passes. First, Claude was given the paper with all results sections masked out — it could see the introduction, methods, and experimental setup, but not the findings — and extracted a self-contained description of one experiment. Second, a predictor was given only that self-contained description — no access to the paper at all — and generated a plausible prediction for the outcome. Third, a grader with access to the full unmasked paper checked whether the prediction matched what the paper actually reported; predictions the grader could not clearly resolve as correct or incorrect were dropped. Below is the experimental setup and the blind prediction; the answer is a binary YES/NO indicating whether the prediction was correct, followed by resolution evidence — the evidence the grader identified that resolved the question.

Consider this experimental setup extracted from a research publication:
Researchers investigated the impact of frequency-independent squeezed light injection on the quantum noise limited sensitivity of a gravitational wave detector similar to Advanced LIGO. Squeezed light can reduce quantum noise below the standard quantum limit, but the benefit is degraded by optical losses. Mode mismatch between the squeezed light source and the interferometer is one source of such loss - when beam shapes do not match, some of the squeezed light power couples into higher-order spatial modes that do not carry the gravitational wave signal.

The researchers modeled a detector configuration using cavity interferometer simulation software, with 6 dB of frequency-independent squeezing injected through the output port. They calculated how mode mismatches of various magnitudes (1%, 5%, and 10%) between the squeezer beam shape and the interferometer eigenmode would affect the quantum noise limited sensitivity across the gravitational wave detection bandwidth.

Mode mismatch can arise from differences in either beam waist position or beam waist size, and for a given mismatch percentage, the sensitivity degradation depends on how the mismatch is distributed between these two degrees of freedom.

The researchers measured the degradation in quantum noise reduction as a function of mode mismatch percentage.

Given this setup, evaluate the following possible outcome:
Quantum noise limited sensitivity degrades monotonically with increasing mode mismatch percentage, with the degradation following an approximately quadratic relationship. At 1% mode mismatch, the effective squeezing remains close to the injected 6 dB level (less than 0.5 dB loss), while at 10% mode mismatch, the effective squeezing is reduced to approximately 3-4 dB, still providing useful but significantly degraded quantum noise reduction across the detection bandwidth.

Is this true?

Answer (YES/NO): NO